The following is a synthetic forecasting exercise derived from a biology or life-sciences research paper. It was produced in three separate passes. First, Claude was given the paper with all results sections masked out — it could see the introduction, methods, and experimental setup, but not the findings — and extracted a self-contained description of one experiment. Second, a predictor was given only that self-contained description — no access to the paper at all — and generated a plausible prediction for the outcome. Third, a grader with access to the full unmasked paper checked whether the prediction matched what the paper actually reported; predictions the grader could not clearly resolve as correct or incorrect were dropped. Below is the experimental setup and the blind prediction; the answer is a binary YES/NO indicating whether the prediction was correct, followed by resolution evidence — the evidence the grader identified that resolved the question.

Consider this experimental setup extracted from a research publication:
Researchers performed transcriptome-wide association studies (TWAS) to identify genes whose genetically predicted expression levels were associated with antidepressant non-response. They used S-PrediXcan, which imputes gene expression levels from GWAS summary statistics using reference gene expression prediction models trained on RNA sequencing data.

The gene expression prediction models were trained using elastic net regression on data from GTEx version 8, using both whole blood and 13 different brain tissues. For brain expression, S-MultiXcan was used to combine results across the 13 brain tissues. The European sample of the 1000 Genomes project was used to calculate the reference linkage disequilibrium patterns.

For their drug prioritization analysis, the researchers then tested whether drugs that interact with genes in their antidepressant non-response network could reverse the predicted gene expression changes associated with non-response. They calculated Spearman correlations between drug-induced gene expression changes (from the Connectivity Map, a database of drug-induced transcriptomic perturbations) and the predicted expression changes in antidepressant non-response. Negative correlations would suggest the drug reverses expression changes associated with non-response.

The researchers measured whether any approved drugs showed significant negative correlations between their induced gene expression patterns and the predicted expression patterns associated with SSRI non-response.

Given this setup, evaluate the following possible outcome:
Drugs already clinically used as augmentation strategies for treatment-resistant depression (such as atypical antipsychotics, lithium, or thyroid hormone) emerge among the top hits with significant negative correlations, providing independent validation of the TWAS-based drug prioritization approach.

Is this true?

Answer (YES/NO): NO